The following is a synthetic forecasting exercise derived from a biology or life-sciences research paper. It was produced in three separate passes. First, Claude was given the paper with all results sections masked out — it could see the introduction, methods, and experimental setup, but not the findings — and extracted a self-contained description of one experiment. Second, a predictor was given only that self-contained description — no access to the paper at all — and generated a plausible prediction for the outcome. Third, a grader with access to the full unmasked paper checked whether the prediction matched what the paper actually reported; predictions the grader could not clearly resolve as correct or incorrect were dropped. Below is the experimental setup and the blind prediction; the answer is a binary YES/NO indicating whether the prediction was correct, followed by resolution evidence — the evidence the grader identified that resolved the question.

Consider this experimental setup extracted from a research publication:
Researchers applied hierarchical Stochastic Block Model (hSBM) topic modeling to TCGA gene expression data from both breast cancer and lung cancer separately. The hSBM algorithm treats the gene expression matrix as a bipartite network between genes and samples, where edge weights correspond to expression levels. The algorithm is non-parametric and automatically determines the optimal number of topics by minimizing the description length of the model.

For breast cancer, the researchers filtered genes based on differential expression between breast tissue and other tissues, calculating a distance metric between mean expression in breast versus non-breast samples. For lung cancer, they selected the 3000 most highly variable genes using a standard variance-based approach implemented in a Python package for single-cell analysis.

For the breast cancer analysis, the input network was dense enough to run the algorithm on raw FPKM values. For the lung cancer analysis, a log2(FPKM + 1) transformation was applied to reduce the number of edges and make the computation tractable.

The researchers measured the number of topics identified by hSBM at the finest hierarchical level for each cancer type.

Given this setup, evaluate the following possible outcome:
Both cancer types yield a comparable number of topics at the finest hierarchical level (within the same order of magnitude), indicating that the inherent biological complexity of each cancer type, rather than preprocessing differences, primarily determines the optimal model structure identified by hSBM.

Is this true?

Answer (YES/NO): YES